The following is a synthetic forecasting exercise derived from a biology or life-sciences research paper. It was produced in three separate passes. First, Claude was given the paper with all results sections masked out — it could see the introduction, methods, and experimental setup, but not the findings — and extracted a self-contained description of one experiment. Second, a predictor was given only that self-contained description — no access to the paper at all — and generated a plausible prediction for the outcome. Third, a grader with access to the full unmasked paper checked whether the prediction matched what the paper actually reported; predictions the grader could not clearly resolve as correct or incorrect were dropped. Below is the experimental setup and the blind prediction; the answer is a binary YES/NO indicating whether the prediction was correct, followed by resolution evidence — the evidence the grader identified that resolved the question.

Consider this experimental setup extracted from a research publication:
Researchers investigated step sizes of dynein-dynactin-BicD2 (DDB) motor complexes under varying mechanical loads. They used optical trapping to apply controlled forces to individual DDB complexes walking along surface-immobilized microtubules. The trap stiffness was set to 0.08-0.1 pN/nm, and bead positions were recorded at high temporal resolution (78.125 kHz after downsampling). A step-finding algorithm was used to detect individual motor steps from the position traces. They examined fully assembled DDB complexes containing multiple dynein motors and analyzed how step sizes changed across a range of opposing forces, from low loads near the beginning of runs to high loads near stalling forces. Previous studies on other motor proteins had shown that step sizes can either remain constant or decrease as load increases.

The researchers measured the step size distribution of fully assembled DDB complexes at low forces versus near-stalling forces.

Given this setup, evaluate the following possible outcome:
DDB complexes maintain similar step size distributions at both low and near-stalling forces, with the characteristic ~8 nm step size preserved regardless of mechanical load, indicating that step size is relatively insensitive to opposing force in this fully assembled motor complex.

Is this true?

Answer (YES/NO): NO